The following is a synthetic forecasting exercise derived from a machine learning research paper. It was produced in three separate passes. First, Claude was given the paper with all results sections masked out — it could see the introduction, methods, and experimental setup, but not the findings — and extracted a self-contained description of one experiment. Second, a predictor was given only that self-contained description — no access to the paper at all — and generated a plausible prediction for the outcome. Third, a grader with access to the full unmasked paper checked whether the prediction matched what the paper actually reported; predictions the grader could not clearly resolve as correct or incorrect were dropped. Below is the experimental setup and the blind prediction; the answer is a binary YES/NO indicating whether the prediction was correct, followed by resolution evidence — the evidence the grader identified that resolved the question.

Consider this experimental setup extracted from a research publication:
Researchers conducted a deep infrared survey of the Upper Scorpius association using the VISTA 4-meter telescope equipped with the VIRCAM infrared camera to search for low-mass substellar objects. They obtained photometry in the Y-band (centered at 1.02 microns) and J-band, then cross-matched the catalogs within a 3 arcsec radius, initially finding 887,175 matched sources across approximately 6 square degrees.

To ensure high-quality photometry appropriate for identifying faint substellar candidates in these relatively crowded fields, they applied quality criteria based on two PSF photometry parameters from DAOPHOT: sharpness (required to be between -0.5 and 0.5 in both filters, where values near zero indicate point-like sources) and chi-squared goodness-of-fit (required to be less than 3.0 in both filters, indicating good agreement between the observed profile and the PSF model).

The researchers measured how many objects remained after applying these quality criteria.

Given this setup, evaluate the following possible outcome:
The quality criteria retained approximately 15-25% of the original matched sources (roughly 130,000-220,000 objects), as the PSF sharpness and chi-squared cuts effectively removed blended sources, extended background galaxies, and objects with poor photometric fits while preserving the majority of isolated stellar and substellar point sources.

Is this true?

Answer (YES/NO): NO